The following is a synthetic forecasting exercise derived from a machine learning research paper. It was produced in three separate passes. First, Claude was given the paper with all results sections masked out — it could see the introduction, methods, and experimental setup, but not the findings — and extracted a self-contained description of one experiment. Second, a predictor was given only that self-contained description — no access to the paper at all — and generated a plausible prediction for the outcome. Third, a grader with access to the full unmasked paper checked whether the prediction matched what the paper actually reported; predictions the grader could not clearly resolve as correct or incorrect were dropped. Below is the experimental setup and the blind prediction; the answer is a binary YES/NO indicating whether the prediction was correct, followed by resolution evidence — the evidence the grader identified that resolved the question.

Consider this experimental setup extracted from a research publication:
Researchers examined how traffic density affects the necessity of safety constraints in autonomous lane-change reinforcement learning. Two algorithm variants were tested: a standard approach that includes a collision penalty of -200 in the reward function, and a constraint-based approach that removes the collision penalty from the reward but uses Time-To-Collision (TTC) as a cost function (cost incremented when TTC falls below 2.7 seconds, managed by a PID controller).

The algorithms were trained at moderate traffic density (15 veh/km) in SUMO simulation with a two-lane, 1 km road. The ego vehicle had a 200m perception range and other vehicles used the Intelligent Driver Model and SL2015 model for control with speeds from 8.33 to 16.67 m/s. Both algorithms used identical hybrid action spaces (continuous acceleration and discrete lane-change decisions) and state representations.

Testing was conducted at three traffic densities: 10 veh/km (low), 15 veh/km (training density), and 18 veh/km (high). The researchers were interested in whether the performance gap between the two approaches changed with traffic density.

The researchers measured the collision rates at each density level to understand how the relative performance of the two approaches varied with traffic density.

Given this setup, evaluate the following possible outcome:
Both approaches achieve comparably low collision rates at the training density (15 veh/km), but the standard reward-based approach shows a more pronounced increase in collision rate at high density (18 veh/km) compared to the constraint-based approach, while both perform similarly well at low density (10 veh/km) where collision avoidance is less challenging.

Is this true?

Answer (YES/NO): NO